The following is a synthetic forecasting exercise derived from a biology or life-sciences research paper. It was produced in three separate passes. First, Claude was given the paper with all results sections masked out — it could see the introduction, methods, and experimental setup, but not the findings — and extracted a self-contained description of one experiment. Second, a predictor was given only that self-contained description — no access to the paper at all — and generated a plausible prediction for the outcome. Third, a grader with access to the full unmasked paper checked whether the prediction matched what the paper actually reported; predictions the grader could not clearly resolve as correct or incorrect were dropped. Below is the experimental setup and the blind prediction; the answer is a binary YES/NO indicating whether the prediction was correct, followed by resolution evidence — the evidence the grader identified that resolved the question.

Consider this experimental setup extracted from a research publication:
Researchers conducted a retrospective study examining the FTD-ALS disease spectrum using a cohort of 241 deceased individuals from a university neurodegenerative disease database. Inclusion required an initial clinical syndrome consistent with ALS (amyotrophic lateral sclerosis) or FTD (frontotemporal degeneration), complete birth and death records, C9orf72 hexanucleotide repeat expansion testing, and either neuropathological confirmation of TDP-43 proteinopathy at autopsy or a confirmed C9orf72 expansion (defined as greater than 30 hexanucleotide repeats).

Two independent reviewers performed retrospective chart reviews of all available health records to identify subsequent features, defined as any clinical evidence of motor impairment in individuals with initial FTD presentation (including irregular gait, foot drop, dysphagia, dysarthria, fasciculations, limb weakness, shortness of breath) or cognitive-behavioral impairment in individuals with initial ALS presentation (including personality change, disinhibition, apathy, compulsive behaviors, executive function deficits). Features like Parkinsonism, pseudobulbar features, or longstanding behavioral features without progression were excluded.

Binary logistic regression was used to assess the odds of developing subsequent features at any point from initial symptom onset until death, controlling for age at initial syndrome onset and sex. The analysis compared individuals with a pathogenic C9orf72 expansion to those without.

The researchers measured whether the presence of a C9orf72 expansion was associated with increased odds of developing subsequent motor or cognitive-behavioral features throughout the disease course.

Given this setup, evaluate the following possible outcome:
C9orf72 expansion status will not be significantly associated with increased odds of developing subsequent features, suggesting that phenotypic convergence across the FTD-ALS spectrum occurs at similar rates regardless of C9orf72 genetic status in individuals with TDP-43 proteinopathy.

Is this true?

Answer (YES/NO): NO